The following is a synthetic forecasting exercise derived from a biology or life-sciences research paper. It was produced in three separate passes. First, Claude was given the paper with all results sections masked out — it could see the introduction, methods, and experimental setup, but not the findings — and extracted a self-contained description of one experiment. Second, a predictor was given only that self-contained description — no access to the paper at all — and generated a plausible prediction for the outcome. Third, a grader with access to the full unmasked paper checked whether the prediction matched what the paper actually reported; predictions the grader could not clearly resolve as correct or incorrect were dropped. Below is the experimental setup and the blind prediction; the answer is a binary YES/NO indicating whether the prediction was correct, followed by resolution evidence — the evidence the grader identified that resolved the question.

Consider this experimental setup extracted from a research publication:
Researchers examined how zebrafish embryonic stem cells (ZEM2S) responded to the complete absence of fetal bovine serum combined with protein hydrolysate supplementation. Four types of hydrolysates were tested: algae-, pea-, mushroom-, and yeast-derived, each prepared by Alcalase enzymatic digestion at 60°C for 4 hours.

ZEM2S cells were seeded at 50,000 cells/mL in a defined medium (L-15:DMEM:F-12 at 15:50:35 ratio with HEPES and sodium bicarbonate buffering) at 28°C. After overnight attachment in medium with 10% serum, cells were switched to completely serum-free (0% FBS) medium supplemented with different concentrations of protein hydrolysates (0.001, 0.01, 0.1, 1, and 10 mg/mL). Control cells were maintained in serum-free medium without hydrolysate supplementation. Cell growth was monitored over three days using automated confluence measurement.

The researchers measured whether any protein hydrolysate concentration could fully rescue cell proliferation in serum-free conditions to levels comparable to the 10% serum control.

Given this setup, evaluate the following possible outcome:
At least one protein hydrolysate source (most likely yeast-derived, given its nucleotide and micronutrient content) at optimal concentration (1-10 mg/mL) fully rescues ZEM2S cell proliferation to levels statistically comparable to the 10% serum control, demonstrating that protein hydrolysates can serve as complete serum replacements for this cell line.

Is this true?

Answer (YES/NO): NO